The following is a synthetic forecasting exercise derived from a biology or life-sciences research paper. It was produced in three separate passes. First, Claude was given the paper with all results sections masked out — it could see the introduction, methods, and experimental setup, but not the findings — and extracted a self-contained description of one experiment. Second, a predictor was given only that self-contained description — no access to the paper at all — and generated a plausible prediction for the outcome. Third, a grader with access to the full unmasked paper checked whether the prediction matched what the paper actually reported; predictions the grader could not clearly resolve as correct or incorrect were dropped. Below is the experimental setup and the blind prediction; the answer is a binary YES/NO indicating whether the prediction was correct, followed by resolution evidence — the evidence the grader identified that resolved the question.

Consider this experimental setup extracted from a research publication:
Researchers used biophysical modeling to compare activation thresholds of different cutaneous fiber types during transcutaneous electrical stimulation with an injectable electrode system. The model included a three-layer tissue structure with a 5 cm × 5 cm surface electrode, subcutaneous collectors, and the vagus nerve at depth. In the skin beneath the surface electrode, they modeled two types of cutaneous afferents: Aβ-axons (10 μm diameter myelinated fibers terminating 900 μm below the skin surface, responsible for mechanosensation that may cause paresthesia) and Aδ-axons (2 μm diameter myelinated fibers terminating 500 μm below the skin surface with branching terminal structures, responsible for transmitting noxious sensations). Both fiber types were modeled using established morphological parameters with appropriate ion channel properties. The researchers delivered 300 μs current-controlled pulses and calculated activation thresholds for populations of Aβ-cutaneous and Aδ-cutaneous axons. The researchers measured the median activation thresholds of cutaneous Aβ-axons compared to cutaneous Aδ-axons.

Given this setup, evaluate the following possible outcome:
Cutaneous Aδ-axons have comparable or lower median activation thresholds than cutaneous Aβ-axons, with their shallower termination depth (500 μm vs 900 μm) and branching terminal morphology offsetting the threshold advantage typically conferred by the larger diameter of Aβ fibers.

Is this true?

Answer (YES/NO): NO